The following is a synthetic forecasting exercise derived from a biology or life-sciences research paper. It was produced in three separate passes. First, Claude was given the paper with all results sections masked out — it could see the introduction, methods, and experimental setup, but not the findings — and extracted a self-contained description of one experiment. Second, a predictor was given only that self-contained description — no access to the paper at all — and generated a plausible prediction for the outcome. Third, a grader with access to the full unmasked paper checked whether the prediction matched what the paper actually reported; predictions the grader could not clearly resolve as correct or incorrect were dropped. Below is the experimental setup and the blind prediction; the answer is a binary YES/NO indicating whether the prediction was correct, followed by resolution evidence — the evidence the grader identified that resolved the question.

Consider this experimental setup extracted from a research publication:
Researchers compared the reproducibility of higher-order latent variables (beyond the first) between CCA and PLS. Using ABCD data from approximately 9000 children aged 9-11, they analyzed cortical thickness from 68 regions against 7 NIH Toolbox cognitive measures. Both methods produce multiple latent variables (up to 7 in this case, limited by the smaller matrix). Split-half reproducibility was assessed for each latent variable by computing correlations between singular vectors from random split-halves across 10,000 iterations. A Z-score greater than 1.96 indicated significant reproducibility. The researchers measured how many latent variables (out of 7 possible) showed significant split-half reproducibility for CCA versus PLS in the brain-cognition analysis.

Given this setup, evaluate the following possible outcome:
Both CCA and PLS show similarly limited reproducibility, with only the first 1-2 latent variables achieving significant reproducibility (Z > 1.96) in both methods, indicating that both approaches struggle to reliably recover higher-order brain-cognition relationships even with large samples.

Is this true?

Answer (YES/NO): NO